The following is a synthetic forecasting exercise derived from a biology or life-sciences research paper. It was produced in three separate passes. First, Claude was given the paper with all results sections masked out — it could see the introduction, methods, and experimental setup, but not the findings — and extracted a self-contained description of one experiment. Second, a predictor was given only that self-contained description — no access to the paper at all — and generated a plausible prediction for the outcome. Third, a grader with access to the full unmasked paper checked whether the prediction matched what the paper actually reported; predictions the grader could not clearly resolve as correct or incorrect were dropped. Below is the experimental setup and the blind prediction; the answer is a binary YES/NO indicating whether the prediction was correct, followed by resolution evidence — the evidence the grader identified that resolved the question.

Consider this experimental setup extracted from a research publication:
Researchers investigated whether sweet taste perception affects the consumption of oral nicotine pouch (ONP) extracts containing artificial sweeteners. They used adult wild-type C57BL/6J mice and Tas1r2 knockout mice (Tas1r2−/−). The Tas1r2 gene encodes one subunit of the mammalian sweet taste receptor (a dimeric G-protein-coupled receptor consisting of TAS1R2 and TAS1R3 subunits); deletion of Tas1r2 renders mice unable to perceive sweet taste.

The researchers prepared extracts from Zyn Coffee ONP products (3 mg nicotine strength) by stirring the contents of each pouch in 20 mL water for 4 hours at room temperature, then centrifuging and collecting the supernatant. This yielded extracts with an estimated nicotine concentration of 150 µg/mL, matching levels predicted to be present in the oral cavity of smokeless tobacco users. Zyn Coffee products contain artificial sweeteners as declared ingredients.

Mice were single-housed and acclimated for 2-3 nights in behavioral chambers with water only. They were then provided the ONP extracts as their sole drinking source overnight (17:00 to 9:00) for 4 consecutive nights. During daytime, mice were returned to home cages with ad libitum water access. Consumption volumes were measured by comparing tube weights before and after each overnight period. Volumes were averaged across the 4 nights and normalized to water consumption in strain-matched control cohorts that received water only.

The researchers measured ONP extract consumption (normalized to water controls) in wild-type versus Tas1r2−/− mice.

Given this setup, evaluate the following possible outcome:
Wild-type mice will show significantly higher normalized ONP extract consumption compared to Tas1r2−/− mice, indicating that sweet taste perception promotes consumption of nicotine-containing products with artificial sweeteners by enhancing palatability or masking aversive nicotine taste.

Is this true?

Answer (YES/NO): YES